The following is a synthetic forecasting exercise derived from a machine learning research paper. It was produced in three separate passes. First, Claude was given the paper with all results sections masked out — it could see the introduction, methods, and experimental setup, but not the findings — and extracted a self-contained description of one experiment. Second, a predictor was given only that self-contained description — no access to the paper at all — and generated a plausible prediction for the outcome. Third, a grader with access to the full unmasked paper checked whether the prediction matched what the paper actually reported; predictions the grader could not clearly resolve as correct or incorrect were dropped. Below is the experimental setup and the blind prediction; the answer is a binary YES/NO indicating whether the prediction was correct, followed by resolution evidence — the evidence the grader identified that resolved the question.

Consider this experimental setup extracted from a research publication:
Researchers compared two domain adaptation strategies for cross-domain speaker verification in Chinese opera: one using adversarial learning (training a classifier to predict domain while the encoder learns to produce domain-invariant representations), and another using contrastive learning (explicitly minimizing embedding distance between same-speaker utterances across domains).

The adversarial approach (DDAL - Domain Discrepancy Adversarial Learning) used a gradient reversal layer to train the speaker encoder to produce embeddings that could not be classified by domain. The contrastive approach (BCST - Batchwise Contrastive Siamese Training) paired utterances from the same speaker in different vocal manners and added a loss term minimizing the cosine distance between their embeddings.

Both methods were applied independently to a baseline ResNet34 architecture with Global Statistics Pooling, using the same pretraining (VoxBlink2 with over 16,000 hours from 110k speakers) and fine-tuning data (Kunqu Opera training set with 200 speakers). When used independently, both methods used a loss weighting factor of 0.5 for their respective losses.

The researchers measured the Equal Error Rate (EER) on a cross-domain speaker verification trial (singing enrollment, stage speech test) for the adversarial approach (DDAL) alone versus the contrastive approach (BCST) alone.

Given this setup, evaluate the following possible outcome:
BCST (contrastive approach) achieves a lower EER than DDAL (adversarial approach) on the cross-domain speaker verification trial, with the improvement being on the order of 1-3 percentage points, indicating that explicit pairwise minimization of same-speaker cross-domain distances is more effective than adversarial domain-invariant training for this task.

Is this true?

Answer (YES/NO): NO